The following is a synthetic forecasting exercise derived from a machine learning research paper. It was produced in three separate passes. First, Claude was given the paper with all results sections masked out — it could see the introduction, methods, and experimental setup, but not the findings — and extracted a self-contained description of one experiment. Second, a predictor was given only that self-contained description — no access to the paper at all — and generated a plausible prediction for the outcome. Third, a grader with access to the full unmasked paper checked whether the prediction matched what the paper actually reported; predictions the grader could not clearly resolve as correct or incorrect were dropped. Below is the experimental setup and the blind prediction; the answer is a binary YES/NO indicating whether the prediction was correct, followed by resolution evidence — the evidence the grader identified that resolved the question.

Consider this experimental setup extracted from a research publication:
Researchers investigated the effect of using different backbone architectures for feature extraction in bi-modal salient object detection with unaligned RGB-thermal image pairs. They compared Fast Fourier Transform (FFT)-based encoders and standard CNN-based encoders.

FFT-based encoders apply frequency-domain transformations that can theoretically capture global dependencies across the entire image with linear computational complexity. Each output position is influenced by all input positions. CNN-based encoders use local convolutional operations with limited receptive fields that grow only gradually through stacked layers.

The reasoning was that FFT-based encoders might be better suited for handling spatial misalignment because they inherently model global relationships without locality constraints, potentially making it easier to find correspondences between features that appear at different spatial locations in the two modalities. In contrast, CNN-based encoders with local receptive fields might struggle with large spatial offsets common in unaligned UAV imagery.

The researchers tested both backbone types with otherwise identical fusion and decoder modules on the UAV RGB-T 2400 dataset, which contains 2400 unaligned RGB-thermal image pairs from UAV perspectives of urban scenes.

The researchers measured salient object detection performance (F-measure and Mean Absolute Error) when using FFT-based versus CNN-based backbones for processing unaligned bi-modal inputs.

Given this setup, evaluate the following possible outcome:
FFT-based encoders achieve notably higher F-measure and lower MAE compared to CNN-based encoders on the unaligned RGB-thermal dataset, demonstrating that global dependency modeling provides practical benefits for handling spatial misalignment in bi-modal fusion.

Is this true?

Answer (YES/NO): YES